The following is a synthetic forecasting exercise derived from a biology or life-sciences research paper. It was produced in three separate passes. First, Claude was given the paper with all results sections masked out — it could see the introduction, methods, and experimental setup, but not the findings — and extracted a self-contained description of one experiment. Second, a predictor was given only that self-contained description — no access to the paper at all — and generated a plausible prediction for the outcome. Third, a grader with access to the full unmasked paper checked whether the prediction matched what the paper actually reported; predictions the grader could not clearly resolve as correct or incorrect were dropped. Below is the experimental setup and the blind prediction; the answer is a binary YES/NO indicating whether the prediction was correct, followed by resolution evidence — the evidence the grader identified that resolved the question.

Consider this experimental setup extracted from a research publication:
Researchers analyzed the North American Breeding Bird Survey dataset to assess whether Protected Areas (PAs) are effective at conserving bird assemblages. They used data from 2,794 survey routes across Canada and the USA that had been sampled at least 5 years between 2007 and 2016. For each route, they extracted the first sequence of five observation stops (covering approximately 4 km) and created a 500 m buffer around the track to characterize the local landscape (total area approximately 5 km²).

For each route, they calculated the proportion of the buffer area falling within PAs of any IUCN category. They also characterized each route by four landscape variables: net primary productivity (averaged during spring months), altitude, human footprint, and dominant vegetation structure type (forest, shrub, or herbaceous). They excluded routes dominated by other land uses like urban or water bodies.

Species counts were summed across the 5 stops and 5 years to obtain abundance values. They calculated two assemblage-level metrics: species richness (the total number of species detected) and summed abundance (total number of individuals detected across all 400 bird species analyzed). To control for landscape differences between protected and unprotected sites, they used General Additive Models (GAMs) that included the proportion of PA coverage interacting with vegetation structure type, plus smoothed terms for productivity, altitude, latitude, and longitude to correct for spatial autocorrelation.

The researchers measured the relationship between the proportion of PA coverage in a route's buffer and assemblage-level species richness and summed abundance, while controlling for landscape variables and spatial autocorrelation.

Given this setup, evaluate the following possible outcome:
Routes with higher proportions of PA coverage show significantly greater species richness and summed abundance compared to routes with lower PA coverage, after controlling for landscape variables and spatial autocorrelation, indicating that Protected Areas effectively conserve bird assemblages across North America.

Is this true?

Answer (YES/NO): NO